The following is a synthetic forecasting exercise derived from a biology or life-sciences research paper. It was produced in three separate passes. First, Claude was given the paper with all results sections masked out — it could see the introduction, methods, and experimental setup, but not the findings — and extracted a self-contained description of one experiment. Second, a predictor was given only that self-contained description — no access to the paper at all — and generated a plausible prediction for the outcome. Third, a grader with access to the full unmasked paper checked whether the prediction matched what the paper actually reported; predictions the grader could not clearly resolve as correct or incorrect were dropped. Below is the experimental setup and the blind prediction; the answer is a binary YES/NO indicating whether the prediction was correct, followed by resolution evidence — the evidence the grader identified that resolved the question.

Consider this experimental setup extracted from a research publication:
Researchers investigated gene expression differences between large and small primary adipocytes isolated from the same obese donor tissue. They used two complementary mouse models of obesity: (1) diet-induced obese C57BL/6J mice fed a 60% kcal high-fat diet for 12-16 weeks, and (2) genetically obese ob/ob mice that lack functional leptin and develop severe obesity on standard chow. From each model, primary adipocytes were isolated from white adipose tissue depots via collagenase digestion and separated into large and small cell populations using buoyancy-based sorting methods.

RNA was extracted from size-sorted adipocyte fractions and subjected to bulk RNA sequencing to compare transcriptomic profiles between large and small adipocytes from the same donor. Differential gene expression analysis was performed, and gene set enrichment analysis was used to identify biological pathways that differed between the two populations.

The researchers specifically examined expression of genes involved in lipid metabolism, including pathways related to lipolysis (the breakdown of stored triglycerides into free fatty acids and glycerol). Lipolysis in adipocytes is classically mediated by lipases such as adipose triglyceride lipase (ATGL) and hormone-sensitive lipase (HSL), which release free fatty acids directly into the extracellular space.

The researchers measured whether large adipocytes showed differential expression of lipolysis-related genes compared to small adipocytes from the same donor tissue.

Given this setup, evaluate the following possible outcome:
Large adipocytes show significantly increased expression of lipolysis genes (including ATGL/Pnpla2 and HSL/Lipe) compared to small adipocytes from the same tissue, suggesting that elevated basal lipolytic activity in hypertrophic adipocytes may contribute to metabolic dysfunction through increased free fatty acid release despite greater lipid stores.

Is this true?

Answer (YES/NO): NO